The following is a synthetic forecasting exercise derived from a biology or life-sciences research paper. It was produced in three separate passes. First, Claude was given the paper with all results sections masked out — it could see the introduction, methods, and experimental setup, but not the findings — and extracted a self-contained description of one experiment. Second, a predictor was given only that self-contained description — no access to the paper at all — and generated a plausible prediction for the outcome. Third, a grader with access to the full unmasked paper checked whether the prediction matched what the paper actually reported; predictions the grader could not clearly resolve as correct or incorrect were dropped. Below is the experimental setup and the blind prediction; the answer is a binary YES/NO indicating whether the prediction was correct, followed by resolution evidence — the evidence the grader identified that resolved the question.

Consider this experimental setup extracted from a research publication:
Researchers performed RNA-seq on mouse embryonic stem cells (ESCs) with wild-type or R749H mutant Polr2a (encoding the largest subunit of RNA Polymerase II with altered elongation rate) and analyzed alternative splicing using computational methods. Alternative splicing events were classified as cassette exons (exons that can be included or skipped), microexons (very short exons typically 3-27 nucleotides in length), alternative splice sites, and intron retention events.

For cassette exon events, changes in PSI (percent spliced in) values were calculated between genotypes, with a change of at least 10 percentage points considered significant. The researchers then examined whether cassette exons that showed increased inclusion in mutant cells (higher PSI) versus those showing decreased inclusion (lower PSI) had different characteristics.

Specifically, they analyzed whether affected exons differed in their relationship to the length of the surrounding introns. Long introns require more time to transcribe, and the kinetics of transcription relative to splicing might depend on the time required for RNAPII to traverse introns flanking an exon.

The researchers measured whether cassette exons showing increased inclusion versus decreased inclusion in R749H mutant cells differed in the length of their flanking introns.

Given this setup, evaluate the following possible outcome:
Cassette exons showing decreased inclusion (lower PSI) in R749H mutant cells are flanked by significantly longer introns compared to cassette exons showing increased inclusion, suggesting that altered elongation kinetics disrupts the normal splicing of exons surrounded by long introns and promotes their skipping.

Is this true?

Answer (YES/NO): NO